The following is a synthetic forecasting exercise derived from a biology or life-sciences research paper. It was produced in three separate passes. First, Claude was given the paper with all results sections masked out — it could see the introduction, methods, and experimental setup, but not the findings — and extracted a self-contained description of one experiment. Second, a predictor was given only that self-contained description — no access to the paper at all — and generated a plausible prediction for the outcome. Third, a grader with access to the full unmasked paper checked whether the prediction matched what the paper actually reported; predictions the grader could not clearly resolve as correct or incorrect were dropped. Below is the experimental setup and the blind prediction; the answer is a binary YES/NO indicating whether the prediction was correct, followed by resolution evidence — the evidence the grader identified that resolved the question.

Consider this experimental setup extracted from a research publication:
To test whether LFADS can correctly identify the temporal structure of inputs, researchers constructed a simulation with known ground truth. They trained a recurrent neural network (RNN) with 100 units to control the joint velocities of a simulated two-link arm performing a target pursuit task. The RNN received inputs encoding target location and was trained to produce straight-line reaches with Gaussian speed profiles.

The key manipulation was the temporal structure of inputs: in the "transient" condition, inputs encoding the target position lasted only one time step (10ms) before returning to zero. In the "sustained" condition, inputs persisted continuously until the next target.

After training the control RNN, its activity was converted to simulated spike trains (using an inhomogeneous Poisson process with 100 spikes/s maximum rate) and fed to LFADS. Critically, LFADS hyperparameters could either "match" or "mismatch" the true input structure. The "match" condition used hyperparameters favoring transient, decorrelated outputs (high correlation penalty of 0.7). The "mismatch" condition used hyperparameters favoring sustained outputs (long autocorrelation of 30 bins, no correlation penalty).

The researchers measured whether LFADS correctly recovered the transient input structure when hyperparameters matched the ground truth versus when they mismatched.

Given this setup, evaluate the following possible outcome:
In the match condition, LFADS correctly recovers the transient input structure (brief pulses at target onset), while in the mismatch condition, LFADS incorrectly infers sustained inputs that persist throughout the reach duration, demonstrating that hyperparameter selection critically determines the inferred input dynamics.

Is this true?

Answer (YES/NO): NO